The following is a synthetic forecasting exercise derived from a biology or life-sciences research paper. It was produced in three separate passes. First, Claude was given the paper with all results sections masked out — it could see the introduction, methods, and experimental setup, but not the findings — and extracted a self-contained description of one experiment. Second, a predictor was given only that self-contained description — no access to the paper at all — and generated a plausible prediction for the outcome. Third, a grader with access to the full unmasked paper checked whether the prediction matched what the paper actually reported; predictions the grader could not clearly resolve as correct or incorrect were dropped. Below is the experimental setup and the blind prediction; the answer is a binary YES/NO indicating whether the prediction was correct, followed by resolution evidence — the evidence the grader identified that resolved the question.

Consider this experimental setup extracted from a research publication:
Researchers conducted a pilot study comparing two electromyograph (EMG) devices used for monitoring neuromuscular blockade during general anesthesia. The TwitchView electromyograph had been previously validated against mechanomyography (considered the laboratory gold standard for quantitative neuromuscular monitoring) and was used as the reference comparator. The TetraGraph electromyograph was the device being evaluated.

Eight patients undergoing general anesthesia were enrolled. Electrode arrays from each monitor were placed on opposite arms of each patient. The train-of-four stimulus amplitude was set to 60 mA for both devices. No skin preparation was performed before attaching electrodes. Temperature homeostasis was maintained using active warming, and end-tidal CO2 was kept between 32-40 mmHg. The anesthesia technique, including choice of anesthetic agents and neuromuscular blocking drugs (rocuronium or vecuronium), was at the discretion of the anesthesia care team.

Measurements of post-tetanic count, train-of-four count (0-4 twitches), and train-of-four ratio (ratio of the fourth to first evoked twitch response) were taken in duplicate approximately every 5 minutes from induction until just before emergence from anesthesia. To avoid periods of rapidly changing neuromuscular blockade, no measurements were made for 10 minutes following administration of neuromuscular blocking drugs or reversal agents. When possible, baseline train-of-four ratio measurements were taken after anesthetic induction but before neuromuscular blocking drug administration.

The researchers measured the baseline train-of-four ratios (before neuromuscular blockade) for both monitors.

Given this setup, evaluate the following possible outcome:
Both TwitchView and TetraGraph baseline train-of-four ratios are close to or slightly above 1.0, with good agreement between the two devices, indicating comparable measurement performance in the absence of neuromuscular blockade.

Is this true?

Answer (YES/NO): YES